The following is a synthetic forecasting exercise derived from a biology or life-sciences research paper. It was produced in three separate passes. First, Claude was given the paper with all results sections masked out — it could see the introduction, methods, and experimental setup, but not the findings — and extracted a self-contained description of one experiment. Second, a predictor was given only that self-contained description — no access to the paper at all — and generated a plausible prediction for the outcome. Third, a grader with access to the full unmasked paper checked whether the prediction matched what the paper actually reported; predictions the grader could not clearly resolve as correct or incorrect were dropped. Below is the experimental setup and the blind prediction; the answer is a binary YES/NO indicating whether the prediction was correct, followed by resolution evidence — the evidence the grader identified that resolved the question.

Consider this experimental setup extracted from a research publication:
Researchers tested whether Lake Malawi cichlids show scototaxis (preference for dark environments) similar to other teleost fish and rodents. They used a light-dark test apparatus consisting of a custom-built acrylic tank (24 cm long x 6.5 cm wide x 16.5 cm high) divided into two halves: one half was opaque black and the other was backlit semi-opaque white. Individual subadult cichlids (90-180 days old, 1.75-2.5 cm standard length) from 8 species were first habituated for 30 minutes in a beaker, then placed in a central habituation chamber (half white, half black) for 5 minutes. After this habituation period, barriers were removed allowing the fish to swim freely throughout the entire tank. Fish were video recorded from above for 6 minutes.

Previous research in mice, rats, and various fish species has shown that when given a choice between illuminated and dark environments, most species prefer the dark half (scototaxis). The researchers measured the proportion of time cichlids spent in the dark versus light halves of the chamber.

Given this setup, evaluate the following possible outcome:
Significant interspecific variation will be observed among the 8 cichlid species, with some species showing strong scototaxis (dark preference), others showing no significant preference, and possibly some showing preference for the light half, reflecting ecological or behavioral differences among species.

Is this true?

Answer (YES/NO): YES